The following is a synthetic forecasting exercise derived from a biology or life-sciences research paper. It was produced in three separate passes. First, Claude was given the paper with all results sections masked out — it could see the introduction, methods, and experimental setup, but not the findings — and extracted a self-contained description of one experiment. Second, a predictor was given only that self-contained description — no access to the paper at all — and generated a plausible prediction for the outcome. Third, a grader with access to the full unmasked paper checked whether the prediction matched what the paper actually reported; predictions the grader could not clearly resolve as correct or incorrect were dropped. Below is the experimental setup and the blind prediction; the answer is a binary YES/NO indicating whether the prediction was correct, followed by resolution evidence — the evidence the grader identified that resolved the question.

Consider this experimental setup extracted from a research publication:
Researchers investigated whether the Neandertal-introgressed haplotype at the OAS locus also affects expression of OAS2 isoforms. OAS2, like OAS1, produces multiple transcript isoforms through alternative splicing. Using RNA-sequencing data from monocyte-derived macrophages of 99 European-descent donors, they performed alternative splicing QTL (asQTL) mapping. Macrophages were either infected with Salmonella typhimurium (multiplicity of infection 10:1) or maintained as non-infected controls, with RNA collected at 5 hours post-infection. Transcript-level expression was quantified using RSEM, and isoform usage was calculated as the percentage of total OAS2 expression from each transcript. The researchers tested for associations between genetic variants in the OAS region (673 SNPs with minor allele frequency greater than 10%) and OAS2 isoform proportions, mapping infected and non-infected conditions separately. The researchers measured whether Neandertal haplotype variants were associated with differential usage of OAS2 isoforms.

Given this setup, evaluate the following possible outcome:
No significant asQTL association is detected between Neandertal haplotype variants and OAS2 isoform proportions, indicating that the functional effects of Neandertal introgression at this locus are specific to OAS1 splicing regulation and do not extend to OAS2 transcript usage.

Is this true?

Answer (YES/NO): NO